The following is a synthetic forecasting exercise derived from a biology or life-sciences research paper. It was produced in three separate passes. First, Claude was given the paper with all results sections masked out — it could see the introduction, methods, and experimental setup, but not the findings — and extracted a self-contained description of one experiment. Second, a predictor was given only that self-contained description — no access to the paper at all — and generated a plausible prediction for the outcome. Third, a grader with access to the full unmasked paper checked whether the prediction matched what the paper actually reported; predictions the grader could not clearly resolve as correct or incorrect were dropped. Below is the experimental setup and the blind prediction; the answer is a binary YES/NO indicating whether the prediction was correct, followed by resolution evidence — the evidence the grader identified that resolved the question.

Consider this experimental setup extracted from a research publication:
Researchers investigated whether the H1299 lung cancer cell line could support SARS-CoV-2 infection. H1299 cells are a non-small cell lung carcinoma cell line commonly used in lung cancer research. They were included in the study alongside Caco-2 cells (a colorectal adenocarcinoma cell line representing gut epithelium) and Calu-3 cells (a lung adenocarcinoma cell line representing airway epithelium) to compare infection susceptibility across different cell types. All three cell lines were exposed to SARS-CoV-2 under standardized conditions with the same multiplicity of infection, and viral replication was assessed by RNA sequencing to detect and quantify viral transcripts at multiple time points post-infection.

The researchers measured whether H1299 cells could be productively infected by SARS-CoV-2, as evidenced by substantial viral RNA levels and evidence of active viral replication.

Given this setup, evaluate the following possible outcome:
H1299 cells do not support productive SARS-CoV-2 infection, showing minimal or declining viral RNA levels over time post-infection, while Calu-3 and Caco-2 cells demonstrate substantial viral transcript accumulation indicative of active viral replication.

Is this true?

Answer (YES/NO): NO